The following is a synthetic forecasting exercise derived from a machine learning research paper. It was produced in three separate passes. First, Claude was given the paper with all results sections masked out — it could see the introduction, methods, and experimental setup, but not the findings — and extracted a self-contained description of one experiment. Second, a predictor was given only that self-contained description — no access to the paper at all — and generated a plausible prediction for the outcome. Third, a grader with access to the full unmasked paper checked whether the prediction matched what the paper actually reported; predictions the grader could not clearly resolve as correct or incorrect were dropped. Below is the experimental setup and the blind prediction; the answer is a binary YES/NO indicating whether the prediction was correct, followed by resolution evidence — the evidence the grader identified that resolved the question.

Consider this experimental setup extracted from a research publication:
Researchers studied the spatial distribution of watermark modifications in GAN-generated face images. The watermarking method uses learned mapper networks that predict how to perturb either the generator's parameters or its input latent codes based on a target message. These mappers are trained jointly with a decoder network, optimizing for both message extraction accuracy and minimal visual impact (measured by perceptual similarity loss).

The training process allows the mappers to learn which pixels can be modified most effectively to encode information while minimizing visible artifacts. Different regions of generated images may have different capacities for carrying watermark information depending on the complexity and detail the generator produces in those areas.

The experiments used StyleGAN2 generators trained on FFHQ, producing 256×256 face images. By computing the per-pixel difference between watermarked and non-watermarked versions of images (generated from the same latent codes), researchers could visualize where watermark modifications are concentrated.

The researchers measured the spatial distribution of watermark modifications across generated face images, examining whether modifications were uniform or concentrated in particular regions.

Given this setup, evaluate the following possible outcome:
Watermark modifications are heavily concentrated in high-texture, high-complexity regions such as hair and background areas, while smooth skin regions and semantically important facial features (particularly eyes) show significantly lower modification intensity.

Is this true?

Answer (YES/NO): NO